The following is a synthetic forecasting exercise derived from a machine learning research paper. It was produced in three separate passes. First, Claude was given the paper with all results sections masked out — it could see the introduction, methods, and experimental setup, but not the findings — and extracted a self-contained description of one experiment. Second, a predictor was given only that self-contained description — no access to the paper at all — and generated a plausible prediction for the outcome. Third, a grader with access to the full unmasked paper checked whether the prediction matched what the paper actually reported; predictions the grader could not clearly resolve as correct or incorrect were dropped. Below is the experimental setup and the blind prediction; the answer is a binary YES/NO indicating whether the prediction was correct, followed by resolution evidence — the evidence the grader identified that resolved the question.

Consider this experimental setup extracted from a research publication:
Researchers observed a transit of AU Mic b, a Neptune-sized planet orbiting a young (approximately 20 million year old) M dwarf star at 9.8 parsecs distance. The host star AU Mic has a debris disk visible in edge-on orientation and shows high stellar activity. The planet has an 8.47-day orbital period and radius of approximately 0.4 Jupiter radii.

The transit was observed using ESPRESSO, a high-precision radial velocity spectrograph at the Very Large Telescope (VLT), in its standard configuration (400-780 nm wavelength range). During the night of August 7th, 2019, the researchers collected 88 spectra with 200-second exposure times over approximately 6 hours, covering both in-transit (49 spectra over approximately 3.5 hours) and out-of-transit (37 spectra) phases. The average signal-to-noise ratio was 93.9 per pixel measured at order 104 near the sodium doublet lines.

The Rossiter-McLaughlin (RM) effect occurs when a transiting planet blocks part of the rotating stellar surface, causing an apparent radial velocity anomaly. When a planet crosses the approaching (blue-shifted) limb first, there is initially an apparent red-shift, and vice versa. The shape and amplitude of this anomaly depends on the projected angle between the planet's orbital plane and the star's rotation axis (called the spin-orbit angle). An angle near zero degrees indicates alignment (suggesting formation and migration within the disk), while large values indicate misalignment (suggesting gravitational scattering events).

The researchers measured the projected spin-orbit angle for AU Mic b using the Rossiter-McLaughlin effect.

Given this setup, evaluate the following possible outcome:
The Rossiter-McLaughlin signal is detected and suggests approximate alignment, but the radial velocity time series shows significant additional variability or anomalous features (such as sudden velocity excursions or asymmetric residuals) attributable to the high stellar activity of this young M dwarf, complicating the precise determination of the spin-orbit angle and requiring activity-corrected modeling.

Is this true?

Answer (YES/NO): YES